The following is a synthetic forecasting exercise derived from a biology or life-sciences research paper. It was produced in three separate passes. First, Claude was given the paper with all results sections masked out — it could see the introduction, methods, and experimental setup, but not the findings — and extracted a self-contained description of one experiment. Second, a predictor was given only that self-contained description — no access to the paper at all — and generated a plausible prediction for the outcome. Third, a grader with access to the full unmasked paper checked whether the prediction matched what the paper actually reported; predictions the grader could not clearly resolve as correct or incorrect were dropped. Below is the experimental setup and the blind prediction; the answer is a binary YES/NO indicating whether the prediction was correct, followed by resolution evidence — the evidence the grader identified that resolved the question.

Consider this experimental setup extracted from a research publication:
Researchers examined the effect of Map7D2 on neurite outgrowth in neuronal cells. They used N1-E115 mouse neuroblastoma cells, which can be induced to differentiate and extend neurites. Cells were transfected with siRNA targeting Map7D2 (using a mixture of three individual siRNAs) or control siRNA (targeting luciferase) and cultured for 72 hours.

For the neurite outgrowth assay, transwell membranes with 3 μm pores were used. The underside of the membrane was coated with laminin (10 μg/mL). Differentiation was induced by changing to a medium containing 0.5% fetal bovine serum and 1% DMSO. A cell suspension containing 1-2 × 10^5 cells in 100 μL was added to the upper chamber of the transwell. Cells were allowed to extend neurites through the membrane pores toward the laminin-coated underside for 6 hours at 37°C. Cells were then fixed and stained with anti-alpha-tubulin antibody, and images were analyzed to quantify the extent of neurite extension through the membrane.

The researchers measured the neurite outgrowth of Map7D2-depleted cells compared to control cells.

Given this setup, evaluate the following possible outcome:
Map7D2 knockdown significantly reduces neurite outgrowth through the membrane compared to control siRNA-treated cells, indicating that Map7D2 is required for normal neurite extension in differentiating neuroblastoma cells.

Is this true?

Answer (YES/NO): NO